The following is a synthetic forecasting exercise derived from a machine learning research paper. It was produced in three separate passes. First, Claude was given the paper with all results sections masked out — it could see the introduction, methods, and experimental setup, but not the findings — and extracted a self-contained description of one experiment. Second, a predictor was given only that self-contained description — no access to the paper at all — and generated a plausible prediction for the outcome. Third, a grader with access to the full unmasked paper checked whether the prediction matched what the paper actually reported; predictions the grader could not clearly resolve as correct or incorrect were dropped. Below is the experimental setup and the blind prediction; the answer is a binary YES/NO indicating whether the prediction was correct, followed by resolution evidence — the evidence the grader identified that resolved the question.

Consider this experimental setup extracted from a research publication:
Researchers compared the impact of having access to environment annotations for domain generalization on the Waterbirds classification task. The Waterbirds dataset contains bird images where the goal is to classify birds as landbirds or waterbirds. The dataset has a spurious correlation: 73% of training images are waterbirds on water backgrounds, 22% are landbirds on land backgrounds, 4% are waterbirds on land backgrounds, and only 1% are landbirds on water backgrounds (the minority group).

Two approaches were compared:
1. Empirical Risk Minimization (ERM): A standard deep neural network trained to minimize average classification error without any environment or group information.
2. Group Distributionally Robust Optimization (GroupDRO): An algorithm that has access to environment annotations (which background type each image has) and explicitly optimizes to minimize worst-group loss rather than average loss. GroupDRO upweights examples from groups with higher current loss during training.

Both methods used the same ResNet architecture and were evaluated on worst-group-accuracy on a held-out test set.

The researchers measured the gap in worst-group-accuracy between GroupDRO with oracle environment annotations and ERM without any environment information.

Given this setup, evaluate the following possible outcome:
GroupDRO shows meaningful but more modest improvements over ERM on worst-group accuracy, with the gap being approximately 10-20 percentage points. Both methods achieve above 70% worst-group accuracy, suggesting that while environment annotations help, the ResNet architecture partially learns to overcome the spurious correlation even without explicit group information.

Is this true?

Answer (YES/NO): NO